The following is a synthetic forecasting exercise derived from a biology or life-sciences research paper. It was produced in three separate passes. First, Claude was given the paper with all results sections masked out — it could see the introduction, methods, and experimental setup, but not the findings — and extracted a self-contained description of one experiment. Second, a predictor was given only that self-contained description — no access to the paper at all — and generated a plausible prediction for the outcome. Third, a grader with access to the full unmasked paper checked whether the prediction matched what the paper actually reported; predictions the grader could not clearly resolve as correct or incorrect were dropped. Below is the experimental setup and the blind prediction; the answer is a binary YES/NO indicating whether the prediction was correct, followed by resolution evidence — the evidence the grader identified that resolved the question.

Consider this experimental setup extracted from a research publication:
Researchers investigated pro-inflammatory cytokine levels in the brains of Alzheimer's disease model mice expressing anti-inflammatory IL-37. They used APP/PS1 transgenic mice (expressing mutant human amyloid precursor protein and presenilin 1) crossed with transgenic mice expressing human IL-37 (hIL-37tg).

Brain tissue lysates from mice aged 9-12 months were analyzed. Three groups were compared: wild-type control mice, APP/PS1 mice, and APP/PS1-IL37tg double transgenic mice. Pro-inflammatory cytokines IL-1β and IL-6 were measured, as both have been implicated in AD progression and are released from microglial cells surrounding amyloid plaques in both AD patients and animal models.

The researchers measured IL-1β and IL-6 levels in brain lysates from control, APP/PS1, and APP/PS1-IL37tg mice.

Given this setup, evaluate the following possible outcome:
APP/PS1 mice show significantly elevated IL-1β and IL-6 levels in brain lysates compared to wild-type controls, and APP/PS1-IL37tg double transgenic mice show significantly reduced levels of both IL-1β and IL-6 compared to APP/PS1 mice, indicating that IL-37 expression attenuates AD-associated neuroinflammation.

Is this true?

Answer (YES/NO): NO